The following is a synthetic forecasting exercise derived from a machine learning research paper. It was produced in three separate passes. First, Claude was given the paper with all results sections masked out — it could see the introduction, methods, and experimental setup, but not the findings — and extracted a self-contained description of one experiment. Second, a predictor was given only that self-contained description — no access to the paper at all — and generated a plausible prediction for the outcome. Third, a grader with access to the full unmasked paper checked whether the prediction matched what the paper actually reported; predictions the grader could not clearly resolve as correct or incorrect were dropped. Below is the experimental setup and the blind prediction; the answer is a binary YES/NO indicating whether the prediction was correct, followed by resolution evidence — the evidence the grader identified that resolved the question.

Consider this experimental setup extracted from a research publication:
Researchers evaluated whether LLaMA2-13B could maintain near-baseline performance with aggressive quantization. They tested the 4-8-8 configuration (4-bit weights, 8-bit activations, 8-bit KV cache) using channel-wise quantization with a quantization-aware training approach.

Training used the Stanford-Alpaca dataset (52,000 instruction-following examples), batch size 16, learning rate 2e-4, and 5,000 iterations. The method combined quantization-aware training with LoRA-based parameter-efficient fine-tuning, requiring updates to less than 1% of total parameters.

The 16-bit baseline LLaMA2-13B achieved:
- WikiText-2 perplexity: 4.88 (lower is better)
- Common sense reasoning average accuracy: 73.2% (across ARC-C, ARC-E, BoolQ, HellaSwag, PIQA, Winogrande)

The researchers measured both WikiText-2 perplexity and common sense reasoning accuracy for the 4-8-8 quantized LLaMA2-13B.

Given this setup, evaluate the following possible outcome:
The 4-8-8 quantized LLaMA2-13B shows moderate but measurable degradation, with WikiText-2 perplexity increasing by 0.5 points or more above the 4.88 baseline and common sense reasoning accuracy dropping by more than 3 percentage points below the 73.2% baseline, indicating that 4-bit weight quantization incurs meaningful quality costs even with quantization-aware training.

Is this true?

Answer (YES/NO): NO